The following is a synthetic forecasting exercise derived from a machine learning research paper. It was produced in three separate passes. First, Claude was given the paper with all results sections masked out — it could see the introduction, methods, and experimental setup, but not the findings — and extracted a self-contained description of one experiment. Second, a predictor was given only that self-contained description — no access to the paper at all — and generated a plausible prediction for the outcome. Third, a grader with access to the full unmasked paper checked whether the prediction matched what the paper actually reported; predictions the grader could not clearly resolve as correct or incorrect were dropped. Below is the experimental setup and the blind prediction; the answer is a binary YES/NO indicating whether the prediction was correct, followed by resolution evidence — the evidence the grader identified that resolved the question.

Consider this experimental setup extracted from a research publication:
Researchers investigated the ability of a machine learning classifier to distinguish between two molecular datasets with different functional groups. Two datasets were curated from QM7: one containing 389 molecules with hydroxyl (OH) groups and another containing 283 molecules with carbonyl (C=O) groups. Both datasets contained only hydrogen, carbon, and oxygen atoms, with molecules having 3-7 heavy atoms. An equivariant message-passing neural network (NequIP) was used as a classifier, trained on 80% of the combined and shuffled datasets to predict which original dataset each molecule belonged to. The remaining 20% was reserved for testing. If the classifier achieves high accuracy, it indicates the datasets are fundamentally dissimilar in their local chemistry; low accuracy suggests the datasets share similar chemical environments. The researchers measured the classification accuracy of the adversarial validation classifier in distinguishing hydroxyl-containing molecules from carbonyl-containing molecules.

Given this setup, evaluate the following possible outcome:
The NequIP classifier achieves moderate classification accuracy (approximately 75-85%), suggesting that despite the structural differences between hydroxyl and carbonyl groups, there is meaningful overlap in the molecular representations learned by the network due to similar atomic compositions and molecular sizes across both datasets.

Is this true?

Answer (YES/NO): NO